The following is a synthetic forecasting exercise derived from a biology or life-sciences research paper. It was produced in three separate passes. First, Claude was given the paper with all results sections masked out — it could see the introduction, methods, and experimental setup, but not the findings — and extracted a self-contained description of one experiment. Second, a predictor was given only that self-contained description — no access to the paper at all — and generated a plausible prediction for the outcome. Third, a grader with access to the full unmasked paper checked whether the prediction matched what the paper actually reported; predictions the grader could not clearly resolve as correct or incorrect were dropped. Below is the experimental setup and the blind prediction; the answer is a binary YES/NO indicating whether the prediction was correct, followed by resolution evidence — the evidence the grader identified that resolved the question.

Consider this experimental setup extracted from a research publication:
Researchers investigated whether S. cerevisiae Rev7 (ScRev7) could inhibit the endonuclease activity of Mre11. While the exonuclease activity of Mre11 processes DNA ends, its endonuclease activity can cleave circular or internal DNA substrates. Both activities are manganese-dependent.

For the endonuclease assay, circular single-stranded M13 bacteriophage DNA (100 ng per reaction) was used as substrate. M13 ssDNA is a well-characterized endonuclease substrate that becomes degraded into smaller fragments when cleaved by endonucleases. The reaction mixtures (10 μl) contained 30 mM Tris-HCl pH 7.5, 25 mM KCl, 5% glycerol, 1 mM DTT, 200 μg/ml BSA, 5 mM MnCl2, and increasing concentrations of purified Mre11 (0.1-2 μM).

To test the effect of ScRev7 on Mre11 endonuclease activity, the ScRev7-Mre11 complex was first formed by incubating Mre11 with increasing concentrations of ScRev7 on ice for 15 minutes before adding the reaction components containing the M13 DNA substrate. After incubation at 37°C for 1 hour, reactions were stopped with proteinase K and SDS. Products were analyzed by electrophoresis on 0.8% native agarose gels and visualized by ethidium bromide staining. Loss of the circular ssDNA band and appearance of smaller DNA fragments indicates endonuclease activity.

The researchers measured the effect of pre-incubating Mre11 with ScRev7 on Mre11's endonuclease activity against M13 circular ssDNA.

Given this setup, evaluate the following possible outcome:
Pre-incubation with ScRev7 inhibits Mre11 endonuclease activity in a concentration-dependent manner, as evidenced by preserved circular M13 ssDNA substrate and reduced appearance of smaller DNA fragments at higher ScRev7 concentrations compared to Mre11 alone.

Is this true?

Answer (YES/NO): NO